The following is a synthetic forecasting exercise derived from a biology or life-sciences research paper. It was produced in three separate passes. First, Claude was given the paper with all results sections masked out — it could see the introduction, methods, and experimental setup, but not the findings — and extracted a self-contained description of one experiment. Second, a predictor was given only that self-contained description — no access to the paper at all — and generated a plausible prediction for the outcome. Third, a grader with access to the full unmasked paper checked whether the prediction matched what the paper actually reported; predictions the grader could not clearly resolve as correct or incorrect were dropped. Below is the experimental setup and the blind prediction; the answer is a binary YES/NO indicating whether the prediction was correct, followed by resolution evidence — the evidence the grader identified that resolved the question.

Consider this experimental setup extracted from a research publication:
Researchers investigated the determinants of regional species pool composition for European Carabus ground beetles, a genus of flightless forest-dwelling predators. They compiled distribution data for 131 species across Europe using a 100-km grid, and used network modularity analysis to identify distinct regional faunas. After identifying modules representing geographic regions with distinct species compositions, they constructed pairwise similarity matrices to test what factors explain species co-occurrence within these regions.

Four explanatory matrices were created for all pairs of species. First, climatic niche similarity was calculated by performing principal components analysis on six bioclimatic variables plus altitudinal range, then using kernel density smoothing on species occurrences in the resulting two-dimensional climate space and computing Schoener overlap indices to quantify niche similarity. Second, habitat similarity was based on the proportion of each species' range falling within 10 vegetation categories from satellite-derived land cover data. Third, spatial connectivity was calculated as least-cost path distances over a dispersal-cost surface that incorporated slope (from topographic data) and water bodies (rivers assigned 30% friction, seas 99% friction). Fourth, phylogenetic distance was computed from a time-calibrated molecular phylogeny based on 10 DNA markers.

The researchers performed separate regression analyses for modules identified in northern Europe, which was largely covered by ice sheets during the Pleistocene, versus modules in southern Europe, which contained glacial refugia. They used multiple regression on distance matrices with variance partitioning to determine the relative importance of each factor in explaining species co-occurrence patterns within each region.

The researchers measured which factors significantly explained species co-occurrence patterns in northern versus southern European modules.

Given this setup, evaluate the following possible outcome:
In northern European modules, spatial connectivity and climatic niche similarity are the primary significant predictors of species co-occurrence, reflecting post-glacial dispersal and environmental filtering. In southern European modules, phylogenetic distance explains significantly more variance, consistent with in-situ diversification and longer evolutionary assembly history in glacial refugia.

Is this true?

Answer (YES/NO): NO